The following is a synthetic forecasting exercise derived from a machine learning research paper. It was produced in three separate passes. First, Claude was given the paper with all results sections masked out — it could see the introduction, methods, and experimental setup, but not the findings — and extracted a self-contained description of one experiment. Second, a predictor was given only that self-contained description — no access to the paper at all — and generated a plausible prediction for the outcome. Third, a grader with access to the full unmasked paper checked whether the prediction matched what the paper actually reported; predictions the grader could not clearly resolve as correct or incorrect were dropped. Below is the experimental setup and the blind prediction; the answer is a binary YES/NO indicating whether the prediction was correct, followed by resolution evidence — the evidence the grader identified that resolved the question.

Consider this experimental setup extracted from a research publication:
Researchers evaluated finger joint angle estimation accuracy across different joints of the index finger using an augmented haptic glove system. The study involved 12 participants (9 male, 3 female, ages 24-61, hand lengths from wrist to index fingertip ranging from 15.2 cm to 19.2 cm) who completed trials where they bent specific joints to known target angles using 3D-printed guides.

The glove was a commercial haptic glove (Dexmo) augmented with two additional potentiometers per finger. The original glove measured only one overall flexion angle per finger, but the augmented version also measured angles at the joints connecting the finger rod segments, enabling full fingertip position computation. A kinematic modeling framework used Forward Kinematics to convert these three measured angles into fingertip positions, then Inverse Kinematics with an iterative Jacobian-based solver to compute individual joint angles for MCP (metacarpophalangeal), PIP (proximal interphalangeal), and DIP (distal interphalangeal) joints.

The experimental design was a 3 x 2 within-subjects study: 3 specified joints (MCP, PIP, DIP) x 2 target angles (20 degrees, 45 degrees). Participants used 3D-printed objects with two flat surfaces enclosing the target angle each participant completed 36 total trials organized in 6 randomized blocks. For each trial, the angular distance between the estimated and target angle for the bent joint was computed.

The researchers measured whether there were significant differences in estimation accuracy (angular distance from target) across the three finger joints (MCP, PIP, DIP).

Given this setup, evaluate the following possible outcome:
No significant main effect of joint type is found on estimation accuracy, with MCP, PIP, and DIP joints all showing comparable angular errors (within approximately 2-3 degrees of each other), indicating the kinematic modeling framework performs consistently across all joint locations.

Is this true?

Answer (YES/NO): NO